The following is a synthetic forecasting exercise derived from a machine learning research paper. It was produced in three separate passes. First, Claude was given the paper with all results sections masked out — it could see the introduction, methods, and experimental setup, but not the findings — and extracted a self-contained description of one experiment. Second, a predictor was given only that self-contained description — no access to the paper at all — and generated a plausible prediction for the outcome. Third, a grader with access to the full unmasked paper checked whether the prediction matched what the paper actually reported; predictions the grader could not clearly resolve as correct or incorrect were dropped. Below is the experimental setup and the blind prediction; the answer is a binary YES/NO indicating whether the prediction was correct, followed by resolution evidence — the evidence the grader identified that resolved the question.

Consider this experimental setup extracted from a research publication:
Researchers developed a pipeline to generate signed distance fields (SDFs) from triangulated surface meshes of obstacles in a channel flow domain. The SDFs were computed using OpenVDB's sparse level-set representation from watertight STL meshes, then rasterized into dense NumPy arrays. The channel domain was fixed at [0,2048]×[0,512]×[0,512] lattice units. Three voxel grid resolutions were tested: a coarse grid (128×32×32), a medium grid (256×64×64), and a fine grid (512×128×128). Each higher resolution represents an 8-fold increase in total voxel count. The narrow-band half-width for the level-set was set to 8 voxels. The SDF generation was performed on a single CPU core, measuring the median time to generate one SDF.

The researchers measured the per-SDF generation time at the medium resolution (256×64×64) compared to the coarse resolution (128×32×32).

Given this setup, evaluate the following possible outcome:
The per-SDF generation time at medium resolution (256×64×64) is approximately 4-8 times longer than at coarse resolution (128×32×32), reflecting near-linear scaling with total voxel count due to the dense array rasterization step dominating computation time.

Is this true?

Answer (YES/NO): YES